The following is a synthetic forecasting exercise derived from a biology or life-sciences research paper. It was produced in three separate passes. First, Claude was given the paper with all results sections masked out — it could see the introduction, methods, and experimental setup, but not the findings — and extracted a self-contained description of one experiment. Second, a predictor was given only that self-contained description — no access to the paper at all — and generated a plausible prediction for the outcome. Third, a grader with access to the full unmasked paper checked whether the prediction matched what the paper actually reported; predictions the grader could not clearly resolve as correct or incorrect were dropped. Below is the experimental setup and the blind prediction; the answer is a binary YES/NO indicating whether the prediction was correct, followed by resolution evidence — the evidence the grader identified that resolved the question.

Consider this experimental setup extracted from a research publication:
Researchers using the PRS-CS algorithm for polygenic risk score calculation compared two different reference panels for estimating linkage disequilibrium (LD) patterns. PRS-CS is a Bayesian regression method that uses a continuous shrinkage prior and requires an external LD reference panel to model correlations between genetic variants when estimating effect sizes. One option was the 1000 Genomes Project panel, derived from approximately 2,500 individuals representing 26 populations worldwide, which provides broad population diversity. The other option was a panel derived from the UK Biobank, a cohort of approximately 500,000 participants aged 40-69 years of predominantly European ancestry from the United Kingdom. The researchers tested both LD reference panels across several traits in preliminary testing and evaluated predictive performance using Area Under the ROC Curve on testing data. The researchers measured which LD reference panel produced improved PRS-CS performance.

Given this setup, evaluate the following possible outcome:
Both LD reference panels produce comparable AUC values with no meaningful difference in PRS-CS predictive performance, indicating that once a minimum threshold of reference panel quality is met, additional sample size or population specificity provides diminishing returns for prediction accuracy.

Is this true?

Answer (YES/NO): NO